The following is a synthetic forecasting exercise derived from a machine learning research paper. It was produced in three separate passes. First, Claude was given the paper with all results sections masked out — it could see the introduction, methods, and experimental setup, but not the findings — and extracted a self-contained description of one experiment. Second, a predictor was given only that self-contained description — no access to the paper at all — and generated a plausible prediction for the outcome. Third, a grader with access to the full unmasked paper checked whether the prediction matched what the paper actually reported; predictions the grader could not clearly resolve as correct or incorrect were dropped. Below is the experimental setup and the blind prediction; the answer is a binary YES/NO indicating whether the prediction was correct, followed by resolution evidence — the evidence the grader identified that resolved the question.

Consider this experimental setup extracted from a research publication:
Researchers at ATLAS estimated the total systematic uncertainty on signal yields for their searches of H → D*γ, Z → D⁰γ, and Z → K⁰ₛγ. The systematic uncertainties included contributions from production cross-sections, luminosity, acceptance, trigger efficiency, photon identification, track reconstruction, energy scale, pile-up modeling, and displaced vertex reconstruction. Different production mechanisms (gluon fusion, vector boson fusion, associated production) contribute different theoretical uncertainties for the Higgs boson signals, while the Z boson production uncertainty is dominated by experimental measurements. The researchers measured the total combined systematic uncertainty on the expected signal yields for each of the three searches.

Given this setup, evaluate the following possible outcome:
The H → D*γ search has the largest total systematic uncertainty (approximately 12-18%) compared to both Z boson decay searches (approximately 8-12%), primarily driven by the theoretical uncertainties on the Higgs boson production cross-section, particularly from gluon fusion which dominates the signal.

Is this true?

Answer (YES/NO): NO